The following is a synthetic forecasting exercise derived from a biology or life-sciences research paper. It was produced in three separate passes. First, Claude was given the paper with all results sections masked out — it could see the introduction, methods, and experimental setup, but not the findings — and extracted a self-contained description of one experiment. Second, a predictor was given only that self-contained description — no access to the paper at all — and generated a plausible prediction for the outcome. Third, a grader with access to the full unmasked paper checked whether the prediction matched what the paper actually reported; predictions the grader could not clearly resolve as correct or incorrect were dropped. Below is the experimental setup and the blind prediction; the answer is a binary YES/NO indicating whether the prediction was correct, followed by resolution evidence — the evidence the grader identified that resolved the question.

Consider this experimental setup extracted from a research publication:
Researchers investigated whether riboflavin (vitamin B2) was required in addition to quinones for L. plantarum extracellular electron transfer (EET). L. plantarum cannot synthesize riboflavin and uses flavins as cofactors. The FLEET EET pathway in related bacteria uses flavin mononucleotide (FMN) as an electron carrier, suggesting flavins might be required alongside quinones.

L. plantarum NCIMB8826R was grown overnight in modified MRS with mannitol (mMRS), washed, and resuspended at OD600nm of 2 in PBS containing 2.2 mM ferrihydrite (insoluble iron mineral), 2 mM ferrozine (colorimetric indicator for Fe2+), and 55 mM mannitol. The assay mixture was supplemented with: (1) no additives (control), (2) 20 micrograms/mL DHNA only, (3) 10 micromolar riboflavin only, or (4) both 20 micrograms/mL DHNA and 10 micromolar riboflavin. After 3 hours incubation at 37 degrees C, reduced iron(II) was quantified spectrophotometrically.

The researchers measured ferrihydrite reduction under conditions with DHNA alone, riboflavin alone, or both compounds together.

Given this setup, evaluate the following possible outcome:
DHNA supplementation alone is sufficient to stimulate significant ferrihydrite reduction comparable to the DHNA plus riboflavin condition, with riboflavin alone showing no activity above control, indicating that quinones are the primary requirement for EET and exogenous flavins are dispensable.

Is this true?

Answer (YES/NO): NO